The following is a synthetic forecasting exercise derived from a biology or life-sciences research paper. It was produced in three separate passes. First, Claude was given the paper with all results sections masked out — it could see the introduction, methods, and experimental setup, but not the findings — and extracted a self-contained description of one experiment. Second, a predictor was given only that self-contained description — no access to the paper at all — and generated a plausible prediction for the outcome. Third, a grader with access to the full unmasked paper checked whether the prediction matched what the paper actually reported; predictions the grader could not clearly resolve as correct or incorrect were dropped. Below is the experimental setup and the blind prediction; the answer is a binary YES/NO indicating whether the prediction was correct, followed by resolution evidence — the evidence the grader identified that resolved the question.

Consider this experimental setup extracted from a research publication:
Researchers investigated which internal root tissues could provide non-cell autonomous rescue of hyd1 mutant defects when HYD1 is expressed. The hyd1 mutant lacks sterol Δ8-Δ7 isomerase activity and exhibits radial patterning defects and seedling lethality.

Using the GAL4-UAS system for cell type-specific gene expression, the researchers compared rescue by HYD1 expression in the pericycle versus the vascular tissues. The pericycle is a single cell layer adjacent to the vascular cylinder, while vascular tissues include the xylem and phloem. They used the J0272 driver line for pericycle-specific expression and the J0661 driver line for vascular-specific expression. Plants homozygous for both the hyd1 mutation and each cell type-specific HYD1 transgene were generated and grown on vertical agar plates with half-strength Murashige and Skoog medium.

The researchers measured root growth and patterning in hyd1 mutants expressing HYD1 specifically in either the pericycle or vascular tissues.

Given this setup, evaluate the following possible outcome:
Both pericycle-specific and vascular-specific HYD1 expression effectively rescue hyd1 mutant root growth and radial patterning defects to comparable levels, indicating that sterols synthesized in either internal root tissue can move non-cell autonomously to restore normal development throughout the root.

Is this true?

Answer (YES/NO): NO